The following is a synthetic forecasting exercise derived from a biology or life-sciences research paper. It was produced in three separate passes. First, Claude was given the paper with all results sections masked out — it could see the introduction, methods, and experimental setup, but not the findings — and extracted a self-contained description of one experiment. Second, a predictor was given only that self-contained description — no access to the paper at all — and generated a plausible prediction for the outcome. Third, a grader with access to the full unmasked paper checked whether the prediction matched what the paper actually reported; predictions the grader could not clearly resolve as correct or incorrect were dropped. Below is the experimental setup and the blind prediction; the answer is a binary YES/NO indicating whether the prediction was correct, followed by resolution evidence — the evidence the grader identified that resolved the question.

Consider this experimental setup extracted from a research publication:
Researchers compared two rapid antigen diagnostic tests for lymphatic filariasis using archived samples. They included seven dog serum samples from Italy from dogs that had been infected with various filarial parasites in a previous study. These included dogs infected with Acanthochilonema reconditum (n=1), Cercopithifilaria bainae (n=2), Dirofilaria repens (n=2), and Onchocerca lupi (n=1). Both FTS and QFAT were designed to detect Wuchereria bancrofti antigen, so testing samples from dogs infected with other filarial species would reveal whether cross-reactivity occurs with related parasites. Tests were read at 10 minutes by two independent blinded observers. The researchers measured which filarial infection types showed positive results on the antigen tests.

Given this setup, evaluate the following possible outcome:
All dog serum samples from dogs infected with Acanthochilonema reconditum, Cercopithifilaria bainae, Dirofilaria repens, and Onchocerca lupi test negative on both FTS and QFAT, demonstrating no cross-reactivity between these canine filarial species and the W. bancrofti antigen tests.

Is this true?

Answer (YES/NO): NO